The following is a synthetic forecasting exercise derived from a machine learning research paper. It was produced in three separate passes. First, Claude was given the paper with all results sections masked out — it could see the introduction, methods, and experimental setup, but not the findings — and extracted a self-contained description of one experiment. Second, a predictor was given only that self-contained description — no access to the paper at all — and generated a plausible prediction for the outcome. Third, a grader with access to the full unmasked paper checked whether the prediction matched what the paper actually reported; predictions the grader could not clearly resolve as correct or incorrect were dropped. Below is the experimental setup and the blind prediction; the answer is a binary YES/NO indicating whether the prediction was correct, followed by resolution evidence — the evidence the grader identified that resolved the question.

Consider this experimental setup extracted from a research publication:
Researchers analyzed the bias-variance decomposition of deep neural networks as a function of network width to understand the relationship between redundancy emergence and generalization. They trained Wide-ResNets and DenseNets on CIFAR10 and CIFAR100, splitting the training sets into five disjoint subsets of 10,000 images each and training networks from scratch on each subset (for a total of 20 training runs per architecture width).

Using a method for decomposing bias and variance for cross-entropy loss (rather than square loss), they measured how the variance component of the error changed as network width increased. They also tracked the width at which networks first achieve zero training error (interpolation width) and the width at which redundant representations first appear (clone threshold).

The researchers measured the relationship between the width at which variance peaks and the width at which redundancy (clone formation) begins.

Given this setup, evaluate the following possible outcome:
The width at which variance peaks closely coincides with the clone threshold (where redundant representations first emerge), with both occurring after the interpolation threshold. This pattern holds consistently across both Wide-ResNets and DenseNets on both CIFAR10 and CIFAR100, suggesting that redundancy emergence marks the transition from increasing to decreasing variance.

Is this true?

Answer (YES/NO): NO